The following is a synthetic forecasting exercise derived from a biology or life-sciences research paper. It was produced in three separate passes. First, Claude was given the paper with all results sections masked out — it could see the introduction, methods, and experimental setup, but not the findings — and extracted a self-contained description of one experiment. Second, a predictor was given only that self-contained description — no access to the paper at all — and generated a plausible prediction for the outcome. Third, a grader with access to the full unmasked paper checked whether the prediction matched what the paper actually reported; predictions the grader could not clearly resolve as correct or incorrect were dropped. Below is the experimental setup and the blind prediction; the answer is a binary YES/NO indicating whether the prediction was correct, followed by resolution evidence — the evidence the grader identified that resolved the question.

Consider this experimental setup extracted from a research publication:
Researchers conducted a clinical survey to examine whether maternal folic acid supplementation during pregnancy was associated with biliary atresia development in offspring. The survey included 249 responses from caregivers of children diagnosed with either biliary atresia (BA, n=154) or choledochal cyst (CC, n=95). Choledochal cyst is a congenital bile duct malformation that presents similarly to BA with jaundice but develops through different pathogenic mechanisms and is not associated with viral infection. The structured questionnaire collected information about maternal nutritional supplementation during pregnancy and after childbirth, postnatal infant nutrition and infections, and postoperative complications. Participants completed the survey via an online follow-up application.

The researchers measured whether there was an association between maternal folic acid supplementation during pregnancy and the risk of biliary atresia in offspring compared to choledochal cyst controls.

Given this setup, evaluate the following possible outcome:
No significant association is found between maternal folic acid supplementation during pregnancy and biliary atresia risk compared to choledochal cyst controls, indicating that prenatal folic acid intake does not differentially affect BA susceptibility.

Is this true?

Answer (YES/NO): YES